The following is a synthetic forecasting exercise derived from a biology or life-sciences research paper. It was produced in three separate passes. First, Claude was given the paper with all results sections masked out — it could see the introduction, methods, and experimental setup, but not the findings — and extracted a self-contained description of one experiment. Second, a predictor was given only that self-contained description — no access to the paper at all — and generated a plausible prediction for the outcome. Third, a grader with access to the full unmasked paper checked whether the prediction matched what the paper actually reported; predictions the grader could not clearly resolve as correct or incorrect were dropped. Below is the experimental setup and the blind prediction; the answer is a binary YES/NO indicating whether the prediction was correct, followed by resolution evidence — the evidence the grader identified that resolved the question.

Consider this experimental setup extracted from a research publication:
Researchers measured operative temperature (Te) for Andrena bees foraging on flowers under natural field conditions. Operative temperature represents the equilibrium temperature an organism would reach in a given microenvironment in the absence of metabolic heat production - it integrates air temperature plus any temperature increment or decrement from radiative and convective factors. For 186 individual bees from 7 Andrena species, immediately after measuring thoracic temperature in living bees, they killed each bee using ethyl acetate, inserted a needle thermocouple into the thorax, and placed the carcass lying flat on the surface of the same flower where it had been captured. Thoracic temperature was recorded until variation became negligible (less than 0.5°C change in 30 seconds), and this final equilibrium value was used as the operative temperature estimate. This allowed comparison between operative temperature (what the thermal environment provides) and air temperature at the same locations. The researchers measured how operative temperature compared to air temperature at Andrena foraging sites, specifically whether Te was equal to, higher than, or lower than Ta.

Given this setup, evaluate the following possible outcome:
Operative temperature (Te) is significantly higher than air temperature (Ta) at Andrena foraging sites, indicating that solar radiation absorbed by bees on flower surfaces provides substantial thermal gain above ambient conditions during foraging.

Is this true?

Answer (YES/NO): YES